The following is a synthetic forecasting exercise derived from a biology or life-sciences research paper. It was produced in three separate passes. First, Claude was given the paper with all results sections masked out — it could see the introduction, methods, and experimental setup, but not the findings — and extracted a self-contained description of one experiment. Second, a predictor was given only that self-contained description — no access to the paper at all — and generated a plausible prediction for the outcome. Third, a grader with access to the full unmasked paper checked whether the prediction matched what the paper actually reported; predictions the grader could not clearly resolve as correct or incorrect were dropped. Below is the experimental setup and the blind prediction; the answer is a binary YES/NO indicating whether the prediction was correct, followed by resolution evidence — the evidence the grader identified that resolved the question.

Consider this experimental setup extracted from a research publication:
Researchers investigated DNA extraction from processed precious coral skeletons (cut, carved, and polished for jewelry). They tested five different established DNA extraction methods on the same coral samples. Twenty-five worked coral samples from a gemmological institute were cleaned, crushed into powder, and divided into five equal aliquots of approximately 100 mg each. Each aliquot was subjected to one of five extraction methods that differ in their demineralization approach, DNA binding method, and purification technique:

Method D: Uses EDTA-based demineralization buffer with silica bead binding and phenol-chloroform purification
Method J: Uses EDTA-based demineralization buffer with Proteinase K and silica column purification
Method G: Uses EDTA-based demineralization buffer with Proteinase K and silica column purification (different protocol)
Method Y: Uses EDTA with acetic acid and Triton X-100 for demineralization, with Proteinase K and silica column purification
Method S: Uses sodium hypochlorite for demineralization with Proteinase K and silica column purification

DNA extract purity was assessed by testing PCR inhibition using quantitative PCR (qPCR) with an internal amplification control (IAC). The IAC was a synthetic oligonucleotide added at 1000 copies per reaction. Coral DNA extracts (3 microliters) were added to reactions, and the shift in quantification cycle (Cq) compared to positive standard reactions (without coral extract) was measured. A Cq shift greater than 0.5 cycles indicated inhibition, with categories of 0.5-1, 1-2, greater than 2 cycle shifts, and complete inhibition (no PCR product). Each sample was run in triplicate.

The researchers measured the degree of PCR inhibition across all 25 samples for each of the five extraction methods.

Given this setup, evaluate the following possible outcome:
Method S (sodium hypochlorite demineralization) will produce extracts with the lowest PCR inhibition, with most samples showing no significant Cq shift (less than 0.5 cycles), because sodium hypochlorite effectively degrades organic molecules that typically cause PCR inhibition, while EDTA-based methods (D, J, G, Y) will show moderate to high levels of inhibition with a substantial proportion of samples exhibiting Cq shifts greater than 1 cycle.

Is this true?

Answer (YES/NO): NO